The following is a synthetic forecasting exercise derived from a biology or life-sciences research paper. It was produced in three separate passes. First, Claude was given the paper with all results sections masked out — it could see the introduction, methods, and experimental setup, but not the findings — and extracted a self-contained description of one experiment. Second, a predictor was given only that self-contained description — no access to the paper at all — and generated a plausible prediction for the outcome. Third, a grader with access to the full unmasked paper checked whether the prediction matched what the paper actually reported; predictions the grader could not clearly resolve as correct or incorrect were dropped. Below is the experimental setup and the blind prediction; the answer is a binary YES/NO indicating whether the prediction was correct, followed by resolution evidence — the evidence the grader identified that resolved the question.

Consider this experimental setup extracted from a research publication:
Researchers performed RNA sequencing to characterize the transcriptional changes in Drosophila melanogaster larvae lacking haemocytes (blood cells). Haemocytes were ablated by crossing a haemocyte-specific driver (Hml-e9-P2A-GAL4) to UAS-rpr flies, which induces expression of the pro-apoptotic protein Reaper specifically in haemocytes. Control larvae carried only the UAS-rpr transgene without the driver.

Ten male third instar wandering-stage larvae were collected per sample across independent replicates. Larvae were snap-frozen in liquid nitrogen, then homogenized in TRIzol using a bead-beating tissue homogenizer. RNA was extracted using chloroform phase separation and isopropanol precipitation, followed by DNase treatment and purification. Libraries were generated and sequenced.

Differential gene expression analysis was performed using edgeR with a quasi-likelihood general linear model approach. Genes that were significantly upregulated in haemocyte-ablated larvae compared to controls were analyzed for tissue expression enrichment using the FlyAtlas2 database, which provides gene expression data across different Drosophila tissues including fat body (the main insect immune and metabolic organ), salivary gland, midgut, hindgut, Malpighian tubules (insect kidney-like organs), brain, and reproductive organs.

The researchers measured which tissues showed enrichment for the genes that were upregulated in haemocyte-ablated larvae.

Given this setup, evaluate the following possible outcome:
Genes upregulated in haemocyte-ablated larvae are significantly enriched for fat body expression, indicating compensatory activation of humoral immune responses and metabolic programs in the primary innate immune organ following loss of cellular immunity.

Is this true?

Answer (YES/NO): NO